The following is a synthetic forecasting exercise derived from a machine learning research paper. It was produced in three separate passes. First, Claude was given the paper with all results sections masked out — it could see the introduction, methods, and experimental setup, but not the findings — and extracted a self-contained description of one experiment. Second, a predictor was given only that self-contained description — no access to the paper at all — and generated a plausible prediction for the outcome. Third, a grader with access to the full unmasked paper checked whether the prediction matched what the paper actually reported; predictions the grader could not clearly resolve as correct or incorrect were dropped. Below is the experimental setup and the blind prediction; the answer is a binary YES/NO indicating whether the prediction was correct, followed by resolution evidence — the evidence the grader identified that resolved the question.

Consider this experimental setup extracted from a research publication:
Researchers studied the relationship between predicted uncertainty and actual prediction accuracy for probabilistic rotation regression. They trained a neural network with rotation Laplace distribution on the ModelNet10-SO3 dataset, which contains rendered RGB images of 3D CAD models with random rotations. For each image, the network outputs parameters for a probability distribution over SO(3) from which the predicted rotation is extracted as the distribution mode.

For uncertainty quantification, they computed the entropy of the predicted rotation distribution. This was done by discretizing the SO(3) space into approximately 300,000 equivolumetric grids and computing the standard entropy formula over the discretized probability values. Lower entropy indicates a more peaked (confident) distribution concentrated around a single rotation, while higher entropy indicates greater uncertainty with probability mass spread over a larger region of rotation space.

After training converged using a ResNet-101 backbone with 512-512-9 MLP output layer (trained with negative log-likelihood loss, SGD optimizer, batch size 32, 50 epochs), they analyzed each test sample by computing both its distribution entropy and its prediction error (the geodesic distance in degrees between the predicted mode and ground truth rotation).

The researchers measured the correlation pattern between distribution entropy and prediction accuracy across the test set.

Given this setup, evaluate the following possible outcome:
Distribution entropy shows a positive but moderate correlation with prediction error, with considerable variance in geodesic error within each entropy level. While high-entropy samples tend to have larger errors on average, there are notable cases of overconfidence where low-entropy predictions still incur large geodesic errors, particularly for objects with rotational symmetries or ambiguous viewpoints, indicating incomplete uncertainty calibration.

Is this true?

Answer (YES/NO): NO